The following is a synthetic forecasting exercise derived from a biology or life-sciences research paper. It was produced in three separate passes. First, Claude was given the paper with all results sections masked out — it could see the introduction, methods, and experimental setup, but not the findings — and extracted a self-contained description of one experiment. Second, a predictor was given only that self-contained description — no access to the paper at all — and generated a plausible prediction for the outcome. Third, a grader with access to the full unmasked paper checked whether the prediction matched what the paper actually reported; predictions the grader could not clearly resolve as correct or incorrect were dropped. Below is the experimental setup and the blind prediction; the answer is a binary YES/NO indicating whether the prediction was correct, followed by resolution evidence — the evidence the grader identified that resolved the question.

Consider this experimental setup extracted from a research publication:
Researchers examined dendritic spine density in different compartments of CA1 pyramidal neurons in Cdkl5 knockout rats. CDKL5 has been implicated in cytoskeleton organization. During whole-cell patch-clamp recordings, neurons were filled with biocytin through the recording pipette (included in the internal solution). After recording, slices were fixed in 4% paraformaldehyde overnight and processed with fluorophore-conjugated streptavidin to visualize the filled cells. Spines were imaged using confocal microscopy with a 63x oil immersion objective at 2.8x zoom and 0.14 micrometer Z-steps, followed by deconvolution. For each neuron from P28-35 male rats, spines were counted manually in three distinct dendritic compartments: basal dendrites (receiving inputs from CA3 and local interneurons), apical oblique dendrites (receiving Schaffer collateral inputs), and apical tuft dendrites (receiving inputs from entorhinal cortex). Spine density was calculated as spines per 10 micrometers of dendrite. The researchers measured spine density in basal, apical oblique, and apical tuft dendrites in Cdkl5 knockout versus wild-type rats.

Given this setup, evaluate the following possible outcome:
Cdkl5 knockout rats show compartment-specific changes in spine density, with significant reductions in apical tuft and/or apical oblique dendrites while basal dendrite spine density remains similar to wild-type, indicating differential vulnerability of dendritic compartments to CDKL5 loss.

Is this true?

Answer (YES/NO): NO